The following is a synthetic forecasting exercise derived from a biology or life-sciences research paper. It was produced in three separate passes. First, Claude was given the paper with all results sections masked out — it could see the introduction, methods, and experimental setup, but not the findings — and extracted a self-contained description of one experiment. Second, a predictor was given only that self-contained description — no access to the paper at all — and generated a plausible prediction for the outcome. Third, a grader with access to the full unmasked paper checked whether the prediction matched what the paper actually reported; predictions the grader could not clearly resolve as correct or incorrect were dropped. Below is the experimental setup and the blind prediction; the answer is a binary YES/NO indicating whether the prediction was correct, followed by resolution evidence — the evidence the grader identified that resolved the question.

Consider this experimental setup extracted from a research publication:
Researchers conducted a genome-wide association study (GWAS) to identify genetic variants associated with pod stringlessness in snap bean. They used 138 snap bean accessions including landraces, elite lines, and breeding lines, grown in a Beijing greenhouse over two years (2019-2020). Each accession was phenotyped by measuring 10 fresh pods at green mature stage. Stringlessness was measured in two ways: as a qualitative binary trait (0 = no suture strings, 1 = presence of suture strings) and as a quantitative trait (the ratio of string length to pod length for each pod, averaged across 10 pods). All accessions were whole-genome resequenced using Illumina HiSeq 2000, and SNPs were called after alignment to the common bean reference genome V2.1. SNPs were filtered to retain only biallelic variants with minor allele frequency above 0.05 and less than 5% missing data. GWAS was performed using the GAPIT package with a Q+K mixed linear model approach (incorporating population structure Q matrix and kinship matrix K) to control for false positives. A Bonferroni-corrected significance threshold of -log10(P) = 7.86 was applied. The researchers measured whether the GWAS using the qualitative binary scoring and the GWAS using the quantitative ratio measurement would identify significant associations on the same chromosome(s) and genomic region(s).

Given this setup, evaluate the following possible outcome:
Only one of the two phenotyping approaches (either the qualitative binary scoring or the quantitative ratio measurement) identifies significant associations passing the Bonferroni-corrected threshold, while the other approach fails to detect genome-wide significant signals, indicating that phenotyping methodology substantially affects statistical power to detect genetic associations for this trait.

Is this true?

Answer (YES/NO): NO